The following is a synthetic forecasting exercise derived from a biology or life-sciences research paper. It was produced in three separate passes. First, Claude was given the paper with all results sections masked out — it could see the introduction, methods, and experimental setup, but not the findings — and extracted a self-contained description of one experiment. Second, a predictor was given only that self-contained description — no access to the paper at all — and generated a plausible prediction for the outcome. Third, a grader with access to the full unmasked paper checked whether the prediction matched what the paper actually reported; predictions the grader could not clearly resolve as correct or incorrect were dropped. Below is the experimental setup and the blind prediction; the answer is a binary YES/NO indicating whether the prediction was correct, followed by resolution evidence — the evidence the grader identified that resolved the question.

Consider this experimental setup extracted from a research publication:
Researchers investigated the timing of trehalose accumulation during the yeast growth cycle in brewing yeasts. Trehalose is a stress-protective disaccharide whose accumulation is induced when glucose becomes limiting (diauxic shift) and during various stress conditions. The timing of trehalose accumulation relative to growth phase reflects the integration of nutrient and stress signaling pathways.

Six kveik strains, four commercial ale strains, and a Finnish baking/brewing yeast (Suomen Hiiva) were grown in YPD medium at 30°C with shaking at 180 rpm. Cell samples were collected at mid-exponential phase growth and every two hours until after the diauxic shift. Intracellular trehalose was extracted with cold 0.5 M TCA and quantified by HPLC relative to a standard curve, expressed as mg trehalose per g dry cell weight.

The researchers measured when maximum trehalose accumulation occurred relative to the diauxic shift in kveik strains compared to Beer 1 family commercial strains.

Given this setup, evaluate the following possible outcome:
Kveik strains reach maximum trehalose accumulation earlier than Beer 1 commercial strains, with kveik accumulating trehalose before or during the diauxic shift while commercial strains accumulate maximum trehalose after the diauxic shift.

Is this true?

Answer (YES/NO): NO